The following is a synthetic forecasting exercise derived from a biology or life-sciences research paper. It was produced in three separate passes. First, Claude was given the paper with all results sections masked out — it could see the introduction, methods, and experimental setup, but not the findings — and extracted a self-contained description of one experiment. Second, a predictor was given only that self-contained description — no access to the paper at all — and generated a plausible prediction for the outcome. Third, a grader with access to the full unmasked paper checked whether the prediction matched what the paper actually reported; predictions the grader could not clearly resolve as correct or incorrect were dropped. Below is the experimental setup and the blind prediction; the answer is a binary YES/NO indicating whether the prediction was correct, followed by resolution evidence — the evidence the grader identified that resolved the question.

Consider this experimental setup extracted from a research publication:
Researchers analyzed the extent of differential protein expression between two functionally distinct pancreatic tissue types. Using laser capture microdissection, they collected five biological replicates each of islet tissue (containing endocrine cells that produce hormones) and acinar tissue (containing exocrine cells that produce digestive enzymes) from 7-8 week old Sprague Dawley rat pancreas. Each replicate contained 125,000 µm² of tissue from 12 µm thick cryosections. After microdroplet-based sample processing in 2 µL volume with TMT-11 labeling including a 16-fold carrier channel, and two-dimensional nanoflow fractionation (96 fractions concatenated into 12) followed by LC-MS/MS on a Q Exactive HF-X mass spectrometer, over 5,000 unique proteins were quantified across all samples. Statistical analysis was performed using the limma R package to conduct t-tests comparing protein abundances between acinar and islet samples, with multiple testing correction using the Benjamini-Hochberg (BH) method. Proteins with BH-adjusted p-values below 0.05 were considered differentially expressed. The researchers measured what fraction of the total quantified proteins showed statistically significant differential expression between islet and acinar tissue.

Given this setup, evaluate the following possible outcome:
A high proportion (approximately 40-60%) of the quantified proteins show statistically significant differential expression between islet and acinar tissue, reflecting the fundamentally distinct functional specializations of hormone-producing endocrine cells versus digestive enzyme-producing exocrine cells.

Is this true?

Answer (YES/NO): YES